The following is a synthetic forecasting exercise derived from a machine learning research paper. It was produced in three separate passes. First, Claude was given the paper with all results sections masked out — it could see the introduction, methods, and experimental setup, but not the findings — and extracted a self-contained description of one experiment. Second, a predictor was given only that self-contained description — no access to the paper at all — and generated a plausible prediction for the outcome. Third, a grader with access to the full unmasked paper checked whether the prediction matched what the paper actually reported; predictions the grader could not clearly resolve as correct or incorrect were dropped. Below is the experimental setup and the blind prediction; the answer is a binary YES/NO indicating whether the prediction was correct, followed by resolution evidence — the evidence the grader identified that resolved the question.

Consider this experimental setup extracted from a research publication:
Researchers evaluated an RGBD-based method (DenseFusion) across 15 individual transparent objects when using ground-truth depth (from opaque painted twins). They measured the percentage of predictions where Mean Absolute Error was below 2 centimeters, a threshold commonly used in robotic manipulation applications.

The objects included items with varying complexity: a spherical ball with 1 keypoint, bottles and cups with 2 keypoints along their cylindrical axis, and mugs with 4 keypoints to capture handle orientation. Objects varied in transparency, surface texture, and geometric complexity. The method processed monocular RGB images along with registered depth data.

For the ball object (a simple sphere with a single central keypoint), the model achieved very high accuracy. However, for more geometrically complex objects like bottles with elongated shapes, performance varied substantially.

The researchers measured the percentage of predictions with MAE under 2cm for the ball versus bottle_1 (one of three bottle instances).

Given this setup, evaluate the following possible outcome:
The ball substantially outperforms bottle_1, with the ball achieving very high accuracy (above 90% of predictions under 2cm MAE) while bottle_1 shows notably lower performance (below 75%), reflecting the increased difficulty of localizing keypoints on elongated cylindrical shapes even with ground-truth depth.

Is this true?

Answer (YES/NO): YES